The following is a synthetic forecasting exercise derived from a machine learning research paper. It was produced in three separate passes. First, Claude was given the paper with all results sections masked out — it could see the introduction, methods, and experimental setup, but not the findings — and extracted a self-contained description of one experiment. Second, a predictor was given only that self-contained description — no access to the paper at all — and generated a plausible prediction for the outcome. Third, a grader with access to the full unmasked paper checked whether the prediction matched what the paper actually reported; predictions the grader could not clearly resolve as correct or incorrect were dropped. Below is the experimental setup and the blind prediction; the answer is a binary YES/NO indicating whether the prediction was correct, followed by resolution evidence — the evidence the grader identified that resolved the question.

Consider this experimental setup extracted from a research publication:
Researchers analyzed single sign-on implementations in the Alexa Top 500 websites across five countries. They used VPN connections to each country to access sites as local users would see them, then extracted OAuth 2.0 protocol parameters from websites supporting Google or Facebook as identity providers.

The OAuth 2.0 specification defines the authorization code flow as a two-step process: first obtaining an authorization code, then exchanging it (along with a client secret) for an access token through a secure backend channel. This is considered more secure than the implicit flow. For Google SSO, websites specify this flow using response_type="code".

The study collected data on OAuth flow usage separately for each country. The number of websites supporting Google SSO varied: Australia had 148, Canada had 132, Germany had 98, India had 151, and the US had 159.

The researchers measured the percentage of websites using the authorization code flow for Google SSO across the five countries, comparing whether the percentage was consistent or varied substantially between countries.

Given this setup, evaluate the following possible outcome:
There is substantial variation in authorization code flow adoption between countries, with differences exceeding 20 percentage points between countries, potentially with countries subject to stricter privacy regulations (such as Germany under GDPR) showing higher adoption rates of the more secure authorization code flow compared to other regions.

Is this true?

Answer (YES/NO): YES